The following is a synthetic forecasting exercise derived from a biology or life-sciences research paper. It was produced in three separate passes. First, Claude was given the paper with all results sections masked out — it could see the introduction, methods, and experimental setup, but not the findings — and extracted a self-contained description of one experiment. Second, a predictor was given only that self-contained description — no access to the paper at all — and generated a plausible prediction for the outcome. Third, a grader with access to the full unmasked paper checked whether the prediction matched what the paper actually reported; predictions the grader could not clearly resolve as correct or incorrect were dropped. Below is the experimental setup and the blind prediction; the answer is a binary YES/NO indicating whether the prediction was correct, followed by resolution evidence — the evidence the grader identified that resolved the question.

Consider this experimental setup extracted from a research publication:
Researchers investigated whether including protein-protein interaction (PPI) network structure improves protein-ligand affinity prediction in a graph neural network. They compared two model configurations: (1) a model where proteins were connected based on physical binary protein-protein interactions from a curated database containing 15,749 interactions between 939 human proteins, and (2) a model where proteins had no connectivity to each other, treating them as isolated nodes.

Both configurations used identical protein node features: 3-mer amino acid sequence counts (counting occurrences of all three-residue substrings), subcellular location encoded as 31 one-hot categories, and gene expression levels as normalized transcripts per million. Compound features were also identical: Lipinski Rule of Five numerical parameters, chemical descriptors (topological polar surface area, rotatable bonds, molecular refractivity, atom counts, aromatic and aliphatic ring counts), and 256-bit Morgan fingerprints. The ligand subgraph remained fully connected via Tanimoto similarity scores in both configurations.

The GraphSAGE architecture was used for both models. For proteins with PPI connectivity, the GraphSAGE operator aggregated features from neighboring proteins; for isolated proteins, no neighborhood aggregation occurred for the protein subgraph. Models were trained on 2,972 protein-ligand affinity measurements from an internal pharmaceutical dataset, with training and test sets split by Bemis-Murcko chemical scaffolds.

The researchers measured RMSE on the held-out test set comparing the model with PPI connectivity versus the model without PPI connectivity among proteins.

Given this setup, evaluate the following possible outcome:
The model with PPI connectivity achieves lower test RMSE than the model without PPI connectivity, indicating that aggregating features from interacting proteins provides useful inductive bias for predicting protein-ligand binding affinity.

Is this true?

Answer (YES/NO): YES